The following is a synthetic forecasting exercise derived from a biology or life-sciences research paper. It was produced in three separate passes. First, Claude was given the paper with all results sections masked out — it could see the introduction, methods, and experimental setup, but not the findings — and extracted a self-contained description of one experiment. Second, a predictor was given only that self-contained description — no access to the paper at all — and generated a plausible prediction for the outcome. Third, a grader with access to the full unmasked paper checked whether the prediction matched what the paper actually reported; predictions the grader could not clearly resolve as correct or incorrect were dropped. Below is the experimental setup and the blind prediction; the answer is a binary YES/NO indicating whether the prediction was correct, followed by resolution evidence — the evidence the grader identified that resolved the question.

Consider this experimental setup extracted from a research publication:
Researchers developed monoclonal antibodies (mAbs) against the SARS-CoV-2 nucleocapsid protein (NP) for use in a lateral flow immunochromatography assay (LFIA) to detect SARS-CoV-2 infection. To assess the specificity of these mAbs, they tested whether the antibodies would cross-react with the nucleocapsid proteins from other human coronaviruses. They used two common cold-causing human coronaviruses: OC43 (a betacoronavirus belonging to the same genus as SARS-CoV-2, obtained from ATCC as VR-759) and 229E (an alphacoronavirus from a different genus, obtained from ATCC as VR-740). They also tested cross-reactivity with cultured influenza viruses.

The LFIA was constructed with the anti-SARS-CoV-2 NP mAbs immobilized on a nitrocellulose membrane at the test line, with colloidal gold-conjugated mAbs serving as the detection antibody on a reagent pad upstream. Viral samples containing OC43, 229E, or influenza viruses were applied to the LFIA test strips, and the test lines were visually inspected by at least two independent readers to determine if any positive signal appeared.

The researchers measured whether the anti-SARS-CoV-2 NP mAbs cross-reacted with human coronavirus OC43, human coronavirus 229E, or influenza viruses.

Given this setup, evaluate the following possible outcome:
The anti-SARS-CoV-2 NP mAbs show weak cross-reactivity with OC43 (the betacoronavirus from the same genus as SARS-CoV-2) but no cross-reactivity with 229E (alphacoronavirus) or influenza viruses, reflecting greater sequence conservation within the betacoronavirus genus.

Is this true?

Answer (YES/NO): NO